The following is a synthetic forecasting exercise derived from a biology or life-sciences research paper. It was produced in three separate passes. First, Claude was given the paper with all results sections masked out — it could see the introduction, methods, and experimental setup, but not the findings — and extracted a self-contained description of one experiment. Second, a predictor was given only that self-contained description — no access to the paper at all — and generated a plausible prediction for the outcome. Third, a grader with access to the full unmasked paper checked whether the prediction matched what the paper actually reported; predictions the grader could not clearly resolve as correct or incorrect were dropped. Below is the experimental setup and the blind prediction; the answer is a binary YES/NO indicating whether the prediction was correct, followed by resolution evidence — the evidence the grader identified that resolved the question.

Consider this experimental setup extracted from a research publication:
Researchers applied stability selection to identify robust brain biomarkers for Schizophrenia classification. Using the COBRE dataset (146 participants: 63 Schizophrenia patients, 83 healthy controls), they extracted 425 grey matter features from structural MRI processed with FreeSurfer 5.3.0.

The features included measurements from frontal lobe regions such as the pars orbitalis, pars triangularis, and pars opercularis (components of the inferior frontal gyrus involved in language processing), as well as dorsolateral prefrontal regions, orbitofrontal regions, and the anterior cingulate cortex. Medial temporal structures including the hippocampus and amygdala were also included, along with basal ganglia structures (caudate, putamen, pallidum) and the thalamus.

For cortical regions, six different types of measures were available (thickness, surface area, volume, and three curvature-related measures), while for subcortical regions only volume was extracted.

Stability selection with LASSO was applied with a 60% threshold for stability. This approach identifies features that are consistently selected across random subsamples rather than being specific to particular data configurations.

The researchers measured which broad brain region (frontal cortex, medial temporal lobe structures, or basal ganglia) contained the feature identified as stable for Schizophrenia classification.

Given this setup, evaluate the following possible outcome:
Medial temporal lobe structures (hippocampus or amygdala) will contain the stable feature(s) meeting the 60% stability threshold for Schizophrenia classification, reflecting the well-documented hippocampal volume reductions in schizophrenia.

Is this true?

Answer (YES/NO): NO